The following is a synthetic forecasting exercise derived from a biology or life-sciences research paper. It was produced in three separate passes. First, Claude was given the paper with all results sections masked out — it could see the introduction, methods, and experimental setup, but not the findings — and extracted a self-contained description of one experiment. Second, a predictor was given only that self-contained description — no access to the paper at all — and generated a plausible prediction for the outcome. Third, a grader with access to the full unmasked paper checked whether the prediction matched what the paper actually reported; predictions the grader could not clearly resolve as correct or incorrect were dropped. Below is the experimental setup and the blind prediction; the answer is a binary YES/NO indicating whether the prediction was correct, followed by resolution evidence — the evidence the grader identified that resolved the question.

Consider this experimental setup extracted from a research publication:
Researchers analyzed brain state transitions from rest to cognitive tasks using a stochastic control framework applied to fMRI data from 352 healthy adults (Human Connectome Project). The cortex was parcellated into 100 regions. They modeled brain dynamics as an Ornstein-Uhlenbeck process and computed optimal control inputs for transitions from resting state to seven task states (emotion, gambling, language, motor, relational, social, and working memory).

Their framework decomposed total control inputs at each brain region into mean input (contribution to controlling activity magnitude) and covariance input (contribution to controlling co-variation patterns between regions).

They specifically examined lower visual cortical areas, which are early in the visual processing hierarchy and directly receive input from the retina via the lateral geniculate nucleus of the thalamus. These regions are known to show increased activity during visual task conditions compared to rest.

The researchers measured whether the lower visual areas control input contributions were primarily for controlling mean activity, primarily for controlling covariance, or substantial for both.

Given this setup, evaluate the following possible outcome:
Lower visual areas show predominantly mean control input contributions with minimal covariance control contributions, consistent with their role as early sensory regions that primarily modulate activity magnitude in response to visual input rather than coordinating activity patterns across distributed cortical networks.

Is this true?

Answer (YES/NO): NO